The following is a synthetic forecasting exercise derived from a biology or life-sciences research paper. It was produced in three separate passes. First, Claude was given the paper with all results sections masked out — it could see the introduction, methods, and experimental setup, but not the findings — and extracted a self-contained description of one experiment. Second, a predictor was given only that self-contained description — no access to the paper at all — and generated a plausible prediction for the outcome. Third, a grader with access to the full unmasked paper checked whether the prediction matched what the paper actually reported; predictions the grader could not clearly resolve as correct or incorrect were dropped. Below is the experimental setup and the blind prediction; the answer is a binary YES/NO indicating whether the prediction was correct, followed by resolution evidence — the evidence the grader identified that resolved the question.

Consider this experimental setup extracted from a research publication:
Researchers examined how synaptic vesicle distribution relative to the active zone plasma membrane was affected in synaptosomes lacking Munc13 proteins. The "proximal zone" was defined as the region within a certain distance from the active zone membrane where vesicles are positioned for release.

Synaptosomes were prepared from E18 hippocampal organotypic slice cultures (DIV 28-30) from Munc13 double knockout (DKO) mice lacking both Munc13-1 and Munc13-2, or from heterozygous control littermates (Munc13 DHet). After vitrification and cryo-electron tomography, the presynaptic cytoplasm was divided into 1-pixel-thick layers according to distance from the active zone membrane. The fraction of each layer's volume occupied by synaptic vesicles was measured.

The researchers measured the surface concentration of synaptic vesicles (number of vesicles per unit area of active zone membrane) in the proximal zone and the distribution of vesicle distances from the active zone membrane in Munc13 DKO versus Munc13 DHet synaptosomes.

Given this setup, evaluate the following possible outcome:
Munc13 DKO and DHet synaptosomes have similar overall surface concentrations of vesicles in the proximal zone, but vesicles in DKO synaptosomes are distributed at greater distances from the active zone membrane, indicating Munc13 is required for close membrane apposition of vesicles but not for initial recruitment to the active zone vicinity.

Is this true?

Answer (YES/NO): YES